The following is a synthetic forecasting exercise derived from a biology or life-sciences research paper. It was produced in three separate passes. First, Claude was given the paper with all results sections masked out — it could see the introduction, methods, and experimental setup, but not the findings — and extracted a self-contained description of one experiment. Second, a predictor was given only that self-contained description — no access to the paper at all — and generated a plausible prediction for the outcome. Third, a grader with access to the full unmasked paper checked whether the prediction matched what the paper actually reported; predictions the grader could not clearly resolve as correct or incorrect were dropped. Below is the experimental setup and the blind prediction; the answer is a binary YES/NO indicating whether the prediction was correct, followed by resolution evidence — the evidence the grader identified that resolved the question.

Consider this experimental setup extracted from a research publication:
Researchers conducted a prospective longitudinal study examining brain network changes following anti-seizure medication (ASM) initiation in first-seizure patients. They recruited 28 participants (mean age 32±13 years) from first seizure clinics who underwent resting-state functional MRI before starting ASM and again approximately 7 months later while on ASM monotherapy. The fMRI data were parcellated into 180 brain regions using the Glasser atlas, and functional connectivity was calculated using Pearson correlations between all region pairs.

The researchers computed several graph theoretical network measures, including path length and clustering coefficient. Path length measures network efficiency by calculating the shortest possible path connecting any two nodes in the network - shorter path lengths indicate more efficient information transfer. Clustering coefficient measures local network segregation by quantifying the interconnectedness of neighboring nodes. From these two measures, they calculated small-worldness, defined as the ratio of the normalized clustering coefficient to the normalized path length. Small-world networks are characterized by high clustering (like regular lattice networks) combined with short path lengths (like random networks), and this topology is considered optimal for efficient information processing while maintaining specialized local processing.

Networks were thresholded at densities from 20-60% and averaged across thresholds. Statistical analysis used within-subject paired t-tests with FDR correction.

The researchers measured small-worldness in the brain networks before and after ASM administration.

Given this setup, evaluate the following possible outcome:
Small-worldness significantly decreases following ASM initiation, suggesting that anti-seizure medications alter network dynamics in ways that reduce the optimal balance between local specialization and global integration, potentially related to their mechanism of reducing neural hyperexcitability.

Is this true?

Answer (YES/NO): NO